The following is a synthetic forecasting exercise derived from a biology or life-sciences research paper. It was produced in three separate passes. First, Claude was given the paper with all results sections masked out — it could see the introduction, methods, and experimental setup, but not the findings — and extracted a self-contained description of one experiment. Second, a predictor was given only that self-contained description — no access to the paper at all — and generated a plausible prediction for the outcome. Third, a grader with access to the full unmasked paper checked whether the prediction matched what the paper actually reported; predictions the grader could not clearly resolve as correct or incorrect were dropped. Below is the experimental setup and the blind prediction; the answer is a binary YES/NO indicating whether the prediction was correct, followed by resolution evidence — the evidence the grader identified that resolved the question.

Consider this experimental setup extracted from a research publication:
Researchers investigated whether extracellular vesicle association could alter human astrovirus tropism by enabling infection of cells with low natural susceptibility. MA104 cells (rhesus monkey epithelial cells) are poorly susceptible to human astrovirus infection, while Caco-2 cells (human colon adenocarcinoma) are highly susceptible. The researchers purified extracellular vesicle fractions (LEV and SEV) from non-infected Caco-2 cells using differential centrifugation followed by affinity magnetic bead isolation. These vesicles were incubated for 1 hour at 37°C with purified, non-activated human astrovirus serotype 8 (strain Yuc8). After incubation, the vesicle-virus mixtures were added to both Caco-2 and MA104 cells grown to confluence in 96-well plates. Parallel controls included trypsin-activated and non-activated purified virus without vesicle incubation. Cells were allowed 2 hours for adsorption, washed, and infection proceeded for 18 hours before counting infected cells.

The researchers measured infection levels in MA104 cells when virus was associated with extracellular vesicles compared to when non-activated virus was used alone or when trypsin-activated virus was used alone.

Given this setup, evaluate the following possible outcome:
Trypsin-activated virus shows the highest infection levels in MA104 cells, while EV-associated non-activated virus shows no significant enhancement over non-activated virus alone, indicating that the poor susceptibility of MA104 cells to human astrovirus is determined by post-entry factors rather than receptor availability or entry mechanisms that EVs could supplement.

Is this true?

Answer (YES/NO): NO